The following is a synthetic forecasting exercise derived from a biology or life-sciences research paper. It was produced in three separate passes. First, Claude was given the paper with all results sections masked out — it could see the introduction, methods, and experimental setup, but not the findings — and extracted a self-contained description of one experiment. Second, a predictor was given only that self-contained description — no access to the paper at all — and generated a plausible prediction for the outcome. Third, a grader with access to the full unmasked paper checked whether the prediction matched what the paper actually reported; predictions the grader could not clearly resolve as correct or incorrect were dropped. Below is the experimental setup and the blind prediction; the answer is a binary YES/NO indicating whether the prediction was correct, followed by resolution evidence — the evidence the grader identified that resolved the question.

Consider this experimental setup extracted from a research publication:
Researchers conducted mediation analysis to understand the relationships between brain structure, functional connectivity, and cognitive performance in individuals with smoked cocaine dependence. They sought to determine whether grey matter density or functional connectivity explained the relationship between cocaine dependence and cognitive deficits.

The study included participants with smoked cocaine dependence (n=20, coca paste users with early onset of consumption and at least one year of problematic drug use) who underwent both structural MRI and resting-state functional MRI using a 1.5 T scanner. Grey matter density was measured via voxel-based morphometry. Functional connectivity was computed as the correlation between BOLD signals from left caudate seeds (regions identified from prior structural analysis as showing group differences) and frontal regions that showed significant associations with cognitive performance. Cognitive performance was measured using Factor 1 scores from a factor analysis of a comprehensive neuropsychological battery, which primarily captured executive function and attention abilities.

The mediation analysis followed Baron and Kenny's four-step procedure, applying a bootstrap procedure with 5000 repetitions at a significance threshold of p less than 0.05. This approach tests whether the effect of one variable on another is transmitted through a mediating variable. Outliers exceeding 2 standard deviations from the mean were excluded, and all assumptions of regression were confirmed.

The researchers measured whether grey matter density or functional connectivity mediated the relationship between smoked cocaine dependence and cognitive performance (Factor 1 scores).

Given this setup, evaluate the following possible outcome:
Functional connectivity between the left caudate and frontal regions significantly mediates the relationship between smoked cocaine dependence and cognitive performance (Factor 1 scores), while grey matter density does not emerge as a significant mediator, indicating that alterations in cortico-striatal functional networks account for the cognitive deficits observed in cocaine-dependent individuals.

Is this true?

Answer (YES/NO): NO